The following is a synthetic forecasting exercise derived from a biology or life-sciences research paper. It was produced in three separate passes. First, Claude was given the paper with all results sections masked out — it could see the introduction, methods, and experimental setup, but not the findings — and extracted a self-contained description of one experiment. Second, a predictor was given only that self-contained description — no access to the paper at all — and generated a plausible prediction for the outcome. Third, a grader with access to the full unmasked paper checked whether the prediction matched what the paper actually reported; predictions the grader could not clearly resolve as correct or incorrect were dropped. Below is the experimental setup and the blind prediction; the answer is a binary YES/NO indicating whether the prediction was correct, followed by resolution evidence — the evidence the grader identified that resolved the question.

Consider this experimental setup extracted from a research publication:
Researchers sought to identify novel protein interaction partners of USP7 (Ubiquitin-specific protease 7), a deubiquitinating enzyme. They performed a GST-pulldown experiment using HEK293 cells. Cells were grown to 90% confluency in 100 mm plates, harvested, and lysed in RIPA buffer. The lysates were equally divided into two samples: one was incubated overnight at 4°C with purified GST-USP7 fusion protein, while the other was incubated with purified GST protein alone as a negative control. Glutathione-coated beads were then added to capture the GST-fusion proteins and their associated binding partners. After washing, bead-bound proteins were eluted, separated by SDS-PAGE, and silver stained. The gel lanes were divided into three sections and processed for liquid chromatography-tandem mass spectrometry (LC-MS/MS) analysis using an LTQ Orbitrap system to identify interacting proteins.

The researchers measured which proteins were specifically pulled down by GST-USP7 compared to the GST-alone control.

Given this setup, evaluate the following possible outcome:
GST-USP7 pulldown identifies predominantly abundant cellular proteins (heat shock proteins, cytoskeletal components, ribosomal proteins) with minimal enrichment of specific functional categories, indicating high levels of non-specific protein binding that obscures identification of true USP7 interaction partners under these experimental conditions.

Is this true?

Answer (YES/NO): NO